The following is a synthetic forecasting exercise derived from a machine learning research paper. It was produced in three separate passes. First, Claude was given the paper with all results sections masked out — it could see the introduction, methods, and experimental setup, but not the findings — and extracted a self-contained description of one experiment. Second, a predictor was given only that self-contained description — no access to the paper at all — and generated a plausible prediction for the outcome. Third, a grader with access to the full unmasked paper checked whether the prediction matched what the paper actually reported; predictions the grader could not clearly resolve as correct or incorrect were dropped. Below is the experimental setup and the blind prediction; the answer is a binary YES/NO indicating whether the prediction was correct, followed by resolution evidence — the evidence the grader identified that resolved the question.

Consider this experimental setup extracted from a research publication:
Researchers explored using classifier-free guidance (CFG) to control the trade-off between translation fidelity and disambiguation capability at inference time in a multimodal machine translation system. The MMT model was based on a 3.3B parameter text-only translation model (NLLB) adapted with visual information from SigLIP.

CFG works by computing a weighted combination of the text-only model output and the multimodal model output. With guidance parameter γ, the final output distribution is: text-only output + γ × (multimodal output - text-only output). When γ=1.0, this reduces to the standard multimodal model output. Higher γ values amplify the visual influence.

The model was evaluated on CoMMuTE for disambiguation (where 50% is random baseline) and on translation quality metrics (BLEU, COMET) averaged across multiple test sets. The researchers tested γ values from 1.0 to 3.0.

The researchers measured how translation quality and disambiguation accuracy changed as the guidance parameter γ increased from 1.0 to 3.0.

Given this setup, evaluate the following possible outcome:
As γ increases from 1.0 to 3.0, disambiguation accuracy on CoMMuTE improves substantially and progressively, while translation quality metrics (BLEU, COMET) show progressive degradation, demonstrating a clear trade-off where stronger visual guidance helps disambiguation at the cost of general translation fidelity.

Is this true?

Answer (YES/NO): YES